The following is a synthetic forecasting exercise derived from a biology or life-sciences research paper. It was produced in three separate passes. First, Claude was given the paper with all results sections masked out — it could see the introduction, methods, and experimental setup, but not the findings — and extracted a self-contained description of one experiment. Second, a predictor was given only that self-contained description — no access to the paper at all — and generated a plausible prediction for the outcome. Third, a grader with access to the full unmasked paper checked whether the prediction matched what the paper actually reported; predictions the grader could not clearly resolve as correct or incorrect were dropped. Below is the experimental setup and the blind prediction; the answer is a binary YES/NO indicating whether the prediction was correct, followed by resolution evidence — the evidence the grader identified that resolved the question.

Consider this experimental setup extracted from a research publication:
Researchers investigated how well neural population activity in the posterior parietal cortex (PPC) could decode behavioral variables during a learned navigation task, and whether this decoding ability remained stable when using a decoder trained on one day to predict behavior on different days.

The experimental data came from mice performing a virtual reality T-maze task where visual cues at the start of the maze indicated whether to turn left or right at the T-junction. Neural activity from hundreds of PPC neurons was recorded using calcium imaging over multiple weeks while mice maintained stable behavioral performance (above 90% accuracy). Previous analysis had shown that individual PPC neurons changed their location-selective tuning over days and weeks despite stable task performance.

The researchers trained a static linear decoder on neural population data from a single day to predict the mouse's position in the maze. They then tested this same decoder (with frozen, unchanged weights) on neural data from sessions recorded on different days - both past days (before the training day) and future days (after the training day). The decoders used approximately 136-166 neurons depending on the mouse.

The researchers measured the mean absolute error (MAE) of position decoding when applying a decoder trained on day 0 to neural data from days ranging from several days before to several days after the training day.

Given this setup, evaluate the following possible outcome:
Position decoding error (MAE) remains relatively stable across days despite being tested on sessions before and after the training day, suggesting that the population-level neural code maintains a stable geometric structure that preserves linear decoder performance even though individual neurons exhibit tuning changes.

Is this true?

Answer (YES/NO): NO